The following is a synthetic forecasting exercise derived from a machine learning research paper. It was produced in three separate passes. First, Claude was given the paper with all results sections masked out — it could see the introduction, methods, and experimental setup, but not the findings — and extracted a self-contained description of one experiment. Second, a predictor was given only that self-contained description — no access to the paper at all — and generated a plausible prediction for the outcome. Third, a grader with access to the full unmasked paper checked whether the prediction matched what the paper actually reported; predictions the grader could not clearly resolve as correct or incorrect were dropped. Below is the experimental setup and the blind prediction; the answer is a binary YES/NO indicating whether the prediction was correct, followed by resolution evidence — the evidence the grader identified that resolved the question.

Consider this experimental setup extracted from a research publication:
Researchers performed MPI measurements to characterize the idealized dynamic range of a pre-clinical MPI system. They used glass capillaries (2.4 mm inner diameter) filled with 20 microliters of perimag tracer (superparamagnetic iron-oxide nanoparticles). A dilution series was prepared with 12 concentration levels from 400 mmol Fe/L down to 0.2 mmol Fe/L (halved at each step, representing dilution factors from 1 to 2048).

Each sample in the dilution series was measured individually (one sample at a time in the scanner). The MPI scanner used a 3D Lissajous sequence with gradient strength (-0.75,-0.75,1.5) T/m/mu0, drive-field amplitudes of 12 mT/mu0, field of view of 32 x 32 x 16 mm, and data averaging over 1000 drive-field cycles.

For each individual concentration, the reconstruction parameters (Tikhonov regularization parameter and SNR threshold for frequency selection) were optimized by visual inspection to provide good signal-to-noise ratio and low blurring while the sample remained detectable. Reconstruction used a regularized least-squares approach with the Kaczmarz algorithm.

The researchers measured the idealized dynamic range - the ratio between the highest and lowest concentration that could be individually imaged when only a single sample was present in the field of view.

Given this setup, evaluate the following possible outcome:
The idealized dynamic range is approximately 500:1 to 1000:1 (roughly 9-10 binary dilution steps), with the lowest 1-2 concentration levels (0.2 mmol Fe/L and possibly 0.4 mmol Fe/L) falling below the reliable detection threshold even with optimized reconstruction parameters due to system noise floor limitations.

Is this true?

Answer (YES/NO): NO